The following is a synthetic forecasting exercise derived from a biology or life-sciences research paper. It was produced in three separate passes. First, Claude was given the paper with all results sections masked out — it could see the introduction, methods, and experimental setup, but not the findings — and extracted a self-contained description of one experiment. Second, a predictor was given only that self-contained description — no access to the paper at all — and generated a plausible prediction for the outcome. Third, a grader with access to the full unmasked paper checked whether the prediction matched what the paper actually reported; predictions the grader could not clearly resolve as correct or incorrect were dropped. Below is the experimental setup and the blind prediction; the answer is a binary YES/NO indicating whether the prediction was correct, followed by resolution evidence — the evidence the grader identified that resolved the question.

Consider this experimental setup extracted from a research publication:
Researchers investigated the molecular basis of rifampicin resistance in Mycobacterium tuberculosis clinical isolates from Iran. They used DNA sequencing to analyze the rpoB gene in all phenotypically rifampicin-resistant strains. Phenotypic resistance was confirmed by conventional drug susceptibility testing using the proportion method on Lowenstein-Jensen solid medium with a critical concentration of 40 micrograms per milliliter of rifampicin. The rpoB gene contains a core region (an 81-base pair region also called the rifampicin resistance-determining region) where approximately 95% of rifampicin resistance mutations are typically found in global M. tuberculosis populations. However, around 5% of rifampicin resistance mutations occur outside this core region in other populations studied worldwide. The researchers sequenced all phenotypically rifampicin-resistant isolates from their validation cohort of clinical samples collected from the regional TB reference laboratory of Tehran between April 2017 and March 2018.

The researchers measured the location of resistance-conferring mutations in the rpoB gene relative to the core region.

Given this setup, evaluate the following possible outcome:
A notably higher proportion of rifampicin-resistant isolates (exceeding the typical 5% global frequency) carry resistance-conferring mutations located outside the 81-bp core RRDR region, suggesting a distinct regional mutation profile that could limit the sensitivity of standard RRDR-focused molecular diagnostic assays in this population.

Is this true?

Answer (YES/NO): NO